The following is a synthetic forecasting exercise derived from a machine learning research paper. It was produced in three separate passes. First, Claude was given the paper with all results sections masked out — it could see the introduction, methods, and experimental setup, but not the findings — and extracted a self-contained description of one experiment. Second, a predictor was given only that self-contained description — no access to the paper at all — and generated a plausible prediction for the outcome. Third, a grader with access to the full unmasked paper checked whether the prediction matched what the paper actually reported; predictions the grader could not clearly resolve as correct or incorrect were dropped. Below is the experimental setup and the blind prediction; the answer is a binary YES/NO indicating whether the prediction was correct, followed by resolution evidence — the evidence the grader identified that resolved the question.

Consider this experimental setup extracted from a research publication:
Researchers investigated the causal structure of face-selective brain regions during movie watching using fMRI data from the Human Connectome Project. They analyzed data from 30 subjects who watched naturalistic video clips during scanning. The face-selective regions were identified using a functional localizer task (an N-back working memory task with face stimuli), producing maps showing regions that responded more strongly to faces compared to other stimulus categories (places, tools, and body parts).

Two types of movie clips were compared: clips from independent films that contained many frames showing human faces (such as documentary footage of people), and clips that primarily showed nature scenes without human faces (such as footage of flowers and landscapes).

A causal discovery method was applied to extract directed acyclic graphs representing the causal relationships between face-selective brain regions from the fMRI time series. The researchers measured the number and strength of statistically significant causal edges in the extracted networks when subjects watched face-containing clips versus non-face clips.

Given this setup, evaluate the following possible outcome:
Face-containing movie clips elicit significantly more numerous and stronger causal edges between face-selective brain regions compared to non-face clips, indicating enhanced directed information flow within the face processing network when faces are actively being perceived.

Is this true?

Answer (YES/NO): YES